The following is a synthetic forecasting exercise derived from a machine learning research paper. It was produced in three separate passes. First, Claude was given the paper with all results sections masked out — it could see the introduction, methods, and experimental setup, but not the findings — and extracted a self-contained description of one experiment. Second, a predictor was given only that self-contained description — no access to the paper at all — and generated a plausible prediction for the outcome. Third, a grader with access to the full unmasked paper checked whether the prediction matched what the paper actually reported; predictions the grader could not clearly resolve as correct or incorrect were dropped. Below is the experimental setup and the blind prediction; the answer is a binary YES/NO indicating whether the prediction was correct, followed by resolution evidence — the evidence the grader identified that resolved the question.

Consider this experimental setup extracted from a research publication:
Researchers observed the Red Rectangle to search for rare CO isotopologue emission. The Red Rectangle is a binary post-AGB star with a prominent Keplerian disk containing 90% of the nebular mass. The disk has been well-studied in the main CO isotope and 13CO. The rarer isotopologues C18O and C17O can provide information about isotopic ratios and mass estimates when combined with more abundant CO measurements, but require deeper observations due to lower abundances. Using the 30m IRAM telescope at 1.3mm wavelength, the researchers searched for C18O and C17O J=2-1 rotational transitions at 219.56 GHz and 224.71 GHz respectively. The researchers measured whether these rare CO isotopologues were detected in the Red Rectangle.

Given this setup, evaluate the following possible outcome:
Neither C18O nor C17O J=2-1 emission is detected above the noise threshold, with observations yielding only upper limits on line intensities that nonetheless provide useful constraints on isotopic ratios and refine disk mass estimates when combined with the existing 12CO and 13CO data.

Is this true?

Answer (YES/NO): NO